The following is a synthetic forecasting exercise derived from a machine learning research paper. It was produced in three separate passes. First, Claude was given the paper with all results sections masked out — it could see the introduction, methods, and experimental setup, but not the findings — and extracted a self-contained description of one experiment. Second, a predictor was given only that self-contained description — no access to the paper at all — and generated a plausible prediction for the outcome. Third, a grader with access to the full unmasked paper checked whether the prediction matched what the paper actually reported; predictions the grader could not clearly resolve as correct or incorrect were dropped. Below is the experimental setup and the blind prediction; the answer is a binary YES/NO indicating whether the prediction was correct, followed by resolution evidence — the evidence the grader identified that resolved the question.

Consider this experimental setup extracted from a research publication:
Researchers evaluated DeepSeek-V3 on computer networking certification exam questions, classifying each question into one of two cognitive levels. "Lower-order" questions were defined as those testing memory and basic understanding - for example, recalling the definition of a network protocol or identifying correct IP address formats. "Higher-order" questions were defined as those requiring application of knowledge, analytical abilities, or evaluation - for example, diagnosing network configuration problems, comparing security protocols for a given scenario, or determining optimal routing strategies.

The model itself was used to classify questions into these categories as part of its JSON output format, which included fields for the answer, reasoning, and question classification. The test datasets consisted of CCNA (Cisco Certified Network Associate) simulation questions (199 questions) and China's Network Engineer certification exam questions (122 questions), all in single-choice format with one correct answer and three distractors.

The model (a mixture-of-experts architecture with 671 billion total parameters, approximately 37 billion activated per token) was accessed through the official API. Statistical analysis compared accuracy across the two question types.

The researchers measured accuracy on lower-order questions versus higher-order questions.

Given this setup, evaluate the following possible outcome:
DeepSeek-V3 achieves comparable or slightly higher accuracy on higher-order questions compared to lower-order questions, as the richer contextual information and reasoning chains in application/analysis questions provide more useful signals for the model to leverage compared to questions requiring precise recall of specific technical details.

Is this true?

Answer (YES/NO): NO